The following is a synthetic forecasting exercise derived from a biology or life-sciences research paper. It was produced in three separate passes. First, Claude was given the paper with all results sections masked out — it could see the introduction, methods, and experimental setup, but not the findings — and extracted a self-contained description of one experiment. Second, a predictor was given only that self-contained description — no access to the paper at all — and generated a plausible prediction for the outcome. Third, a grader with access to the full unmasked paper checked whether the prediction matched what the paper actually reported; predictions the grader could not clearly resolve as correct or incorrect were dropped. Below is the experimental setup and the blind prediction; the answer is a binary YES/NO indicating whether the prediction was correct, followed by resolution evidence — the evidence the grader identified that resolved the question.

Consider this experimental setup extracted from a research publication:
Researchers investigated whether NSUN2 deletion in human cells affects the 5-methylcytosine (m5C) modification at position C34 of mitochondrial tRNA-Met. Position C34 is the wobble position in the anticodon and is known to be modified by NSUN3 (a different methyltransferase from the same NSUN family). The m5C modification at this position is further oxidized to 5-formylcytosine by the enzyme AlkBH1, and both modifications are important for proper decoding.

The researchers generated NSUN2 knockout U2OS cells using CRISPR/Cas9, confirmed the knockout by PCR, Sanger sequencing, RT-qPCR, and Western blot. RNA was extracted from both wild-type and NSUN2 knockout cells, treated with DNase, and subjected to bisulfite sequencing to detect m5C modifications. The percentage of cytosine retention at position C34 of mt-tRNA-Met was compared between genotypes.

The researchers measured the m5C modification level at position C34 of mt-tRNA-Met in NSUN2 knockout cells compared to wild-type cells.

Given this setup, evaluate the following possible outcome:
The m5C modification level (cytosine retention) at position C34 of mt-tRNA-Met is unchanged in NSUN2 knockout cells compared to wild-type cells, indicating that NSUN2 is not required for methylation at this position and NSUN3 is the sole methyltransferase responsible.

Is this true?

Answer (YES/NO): YES